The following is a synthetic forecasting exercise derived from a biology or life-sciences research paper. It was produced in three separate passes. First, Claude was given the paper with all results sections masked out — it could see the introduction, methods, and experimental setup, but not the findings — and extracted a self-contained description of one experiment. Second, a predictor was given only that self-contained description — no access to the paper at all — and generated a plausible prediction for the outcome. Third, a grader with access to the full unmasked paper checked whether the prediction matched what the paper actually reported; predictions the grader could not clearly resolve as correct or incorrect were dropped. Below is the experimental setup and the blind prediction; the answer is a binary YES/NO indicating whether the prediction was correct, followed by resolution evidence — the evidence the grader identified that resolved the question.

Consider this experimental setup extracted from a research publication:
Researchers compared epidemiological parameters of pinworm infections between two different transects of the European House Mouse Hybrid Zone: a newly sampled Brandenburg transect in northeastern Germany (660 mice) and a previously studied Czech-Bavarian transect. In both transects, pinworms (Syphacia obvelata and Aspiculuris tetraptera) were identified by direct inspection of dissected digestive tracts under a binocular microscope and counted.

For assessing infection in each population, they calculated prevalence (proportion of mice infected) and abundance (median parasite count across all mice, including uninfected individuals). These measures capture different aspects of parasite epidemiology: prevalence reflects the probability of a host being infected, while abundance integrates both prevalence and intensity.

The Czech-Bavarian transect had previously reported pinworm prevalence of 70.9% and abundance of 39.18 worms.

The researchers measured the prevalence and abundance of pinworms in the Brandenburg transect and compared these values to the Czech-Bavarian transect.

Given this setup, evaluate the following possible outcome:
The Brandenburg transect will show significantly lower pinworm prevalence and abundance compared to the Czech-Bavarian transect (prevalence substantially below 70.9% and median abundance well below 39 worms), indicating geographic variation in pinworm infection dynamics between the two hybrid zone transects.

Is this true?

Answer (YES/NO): YES